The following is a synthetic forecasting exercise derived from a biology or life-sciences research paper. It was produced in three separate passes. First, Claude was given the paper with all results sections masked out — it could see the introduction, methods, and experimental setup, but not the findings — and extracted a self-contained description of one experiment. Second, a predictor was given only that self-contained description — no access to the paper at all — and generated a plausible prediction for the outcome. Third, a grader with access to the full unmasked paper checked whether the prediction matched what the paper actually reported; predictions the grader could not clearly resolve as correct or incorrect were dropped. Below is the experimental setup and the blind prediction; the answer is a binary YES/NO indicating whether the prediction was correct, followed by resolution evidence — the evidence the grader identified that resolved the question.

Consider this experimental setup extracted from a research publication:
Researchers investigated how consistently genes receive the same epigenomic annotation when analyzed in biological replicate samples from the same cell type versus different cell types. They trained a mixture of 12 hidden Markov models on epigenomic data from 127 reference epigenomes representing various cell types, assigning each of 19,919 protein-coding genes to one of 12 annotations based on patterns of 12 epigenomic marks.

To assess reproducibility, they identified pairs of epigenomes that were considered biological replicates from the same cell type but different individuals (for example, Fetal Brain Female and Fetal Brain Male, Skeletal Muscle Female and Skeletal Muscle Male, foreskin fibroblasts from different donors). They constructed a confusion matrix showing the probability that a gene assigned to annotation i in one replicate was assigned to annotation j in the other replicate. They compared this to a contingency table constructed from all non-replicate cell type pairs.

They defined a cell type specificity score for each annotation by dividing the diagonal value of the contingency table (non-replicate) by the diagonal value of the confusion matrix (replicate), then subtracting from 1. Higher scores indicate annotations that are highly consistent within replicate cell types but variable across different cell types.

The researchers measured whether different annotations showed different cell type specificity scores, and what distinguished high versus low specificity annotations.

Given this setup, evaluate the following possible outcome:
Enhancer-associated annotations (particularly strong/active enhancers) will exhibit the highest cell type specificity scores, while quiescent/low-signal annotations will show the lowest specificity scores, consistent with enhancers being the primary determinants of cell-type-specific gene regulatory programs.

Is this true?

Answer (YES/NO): NO